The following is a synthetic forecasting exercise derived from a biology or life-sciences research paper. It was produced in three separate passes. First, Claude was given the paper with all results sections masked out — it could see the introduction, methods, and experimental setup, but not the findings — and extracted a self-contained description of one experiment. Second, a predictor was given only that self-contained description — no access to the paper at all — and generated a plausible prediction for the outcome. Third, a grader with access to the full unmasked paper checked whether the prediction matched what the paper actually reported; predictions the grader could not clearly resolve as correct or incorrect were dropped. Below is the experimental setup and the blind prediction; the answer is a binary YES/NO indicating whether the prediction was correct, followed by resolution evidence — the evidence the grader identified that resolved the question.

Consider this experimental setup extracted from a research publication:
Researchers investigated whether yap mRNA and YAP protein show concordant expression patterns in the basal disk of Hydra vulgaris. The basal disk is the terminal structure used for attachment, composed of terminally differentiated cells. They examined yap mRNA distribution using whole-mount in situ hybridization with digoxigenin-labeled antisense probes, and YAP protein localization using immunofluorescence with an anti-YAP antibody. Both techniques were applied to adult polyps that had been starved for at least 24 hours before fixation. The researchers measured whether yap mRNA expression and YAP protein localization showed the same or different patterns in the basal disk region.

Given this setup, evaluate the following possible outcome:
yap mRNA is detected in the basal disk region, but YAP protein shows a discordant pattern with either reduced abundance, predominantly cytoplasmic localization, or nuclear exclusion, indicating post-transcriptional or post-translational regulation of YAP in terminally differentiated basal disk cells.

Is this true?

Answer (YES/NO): YES